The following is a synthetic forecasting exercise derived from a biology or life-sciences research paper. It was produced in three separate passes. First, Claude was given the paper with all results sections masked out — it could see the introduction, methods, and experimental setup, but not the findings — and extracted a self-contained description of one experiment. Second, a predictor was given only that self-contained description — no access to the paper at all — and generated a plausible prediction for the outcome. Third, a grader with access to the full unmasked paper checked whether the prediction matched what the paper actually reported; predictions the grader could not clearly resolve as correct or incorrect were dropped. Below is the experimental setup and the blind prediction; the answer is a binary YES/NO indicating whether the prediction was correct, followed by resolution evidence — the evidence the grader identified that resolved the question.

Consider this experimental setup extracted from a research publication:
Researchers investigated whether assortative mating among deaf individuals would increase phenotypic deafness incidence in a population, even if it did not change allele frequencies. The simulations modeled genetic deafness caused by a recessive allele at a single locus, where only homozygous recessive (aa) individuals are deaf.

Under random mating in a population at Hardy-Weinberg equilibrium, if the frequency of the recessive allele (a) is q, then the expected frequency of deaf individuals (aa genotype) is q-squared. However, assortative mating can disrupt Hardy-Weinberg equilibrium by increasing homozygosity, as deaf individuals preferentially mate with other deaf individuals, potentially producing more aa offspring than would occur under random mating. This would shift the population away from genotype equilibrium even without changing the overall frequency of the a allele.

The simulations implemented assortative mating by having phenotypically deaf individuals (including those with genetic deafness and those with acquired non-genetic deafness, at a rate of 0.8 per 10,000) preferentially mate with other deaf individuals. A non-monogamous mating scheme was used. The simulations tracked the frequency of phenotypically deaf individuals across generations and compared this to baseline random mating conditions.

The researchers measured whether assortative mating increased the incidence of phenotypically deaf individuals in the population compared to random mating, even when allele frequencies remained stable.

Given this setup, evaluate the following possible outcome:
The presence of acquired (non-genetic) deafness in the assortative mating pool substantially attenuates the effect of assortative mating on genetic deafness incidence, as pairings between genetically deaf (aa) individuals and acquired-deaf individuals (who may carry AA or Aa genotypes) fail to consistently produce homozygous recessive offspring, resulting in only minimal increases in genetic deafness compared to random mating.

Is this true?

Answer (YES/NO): NO